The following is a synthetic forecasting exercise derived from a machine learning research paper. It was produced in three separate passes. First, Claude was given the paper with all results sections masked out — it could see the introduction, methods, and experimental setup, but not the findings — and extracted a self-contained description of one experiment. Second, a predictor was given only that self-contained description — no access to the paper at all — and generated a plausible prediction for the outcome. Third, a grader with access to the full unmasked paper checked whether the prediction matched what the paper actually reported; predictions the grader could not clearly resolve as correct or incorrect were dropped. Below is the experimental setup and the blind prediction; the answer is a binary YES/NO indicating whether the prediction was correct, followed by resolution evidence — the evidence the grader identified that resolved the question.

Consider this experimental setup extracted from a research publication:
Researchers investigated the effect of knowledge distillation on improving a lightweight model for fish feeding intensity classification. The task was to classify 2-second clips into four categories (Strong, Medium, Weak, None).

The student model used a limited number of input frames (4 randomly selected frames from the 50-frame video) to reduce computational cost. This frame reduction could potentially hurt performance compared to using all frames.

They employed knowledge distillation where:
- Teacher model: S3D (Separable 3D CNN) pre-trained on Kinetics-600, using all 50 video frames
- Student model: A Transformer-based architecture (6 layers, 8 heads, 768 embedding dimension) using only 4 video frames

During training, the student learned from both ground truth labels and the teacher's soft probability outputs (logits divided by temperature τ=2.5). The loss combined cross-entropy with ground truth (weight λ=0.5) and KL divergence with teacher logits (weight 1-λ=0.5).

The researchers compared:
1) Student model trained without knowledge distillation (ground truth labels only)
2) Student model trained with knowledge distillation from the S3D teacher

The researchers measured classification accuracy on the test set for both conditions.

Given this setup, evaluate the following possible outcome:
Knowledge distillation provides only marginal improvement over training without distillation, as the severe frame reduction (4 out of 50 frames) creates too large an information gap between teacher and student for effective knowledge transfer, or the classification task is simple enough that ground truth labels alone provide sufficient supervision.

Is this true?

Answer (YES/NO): NO